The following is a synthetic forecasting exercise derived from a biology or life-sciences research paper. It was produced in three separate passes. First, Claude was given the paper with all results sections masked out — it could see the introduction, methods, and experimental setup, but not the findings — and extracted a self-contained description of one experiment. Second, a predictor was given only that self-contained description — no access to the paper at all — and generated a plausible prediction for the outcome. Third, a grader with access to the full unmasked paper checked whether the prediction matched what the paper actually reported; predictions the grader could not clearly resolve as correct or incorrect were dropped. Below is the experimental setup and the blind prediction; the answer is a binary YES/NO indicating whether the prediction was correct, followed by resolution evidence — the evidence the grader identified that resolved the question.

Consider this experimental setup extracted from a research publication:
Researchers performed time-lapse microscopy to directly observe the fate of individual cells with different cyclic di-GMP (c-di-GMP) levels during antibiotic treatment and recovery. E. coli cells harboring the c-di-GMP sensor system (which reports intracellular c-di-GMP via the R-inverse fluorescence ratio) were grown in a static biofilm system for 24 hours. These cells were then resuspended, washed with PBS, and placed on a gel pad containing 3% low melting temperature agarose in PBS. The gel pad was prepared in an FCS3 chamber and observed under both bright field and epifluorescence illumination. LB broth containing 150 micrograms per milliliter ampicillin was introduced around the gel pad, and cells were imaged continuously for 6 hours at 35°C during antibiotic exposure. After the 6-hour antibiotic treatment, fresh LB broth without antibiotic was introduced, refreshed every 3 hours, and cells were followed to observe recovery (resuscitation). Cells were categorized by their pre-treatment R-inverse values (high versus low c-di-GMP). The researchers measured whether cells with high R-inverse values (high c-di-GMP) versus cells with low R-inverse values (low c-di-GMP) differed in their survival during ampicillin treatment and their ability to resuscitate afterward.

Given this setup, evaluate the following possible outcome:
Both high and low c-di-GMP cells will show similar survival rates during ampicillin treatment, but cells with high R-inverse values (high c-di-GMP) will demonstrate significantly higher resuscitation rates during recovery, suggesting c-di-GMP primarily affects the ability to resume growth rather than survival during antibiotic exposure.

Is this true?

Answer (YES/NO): NO